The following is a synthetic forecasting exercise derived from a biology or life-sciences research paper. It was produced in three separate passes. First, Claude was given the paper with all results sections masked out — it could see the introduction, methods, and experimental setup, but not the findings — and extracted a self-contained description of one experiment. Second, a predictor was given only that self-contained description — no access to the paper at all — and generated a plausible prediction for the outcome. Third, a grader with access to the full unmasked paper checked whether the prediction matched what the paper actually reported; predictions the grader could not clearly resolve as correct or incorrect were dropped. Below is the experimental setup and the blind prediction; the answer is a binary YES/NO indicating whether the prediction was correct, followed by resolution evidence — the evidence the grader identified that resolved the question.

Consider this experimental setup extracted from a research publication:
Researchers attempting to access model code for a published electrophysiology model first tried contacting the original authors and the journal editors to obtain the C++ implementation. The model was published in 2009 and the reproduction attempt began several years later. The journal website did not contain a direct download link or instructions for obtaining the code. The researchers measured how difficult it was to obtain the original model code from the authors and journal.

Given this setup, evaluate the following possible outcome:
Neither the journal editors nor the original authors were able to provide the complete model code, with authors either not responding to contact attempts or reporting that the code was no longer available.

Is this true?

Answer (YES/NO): NO